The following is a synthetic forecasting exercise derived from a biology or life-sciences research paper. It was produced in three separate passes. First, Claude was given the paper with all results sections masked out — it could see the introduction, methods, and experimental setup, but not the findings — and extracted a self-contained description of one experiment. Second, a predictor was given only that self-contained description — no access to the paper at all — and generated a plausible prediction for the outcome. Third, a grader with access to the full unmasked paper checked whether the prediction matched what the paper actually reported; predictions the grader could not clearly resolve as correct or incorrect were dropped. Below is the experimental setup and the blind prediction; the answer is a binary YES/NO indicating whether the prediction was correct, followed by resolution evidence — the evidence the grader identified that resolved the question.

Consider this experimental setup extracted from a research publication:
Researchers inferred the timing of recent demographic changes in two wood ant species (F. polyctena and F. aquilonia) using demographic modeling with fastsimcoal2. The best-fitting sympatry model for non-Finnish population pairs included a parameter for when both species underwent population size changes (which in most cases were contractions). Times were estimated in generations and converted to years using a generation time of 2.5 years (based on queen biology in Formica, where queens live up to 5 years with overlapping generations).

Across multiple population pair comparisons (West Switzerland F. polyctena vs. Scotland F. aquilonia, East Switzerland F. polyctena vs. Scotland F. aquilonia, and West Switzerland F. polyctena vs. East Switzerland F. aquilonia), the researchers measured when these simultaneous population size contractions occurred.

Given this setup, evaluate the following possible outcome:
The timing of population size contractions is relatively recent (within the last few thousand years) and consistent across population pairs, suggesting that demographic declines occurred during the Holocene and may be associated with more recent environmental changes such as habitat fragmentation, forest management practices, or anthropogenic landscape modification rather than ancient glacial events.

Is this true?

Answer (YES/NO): NO